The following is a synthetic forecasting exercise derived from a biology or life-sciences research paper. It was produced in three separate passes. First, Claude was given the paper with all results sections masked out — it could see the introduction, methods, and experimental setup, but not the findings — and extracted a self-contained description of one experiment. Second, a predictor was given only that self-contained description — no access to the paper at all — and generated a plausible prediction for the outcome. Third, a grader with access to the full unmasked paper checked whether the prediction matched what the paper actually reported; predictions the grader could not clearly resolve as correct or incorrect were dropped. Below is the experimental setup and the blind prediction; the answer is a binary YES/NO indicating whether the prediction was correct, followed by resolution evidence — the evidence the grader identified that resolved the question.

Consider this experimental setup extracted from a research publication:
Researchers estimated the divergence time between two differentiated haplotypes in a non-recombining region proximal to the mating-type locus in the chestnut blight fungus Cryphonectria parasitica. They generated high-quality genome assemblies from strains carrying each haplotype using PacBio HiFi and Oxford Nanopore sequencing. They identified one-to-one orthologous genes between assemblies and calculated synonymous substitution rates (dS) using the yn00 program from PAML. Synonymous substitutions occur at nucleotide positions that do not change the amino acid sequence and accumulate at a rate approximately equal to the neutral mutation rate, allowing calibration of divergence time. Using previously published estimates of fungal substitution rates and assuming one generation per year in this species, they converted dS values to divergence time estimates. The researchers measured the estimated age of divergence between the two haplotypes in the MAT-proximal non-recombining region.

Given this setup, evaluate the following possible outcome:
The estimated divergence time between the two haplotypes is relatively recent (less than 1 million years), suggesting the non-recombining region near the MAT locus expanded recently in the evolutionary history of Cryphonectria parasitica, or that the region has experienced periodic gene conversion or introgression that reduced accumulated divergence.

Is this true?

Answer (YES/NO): NO